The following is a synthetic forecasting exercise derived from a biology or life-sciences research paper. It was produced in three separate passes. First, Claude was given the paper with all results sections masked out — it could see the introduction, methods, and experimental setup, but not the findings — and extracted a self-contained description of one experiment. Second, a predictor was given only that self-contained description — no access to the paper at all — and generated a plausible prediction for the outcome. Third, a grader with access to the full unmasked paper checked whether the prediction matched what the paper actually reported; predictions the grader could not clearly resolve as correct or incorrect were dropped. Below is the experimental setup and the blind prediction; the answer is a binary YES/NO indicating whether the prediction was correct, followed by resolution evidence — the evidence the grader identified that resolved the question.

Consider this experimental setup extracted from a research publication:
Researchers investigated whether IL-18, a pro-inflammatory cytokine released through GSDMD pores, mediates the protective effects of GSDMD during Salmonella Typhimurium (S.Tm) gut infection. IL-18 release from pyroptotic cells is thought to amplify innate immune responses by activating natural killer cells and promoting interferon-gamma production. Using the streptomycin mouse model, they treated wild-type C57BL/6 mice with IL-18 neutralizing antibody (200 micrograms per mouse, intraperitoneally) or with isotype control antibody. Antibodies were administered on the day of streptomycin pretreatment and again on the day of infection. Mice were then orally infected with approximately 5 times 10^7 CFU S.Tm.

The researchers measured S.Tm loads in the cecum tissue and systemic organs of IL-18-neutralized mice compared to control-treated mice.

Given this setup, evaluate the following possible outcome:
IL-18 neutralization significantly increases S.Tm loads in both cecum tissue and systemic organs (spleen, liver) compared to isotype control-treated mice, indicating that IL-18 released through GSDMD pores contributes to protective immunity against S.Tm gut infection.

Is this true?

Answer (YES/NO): NO